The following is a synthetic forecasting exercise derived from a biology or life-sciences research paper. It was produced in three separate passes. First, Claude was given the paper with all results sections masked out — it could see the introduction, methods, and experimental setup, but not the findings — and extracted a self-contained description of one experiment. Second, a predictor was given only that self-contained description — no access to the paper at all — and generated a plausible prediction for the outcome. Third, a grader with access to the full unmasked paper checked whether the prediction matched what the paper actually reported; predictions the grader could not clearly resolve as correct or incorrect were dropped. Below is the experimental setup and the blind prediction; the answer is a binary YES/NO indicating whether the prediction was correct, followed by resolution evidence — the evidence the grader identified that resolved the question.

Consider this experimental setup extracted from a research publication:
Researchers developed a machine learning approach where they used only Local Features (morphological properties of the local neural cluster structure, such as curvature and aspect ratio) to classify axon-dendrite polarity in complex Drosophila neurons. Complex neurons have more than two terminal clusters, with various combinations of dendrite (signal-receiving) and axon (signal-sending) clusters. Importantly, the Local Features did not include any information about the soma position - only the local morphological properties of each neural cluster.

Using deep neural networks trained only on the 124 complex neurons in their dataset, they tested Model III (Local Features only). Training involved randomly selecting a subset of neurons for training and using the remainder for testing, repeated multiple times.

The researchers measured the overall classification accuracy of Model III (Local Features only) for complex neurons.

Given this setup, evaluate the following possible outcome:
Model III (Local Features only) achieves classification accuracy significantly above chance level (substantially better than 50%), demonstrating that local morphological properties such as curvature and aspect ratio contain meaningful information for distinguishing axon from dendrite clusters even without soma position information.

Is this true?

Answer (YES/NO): YES